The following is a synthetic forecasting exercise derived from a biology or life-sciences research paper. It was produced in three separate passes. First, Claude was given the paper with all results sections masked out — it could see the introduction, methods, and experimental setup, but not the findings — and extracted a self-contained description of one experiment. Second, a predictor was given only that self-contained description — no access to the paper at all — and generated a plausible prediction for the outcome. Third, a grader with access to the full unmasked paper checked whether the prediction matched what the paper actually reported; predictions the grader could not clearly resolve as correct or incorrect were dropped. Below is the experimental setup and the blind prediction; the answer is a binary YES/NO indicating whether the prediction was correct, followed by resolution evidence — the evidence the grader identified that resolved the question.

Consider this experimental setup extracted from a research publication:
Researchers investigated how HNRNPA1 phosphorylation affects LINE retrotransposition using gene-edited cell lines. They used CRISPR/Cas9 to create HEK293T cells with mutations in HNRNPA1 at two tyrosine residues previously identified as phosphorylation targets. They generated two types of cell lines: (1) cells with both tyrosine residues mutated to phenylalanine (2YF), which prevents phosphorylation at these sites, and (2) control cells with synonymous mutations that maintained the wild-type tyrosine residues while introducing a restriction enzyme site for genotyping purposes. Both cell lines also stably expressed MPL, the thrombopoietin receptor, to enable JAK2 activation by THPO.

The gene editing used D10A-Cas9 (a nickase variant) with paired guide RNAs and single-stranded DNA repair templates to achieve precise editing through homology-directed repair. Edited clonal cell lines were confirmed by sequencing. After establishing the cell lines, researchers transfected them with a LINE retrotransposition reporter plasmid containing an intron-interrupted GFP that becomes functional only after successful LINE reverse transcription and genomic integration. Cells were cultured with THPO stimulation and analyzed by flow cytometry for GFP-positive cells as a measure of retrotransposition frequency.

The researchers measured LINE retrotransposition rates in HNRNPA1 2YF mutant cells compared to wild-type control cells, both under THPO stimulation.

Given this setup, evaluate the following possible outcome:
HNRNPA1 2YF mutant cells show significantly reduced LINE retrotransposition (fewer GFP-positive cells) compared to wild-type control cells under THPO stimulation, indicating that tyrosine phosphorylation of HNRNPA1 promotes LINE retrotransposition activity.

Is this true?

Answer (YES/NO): NO